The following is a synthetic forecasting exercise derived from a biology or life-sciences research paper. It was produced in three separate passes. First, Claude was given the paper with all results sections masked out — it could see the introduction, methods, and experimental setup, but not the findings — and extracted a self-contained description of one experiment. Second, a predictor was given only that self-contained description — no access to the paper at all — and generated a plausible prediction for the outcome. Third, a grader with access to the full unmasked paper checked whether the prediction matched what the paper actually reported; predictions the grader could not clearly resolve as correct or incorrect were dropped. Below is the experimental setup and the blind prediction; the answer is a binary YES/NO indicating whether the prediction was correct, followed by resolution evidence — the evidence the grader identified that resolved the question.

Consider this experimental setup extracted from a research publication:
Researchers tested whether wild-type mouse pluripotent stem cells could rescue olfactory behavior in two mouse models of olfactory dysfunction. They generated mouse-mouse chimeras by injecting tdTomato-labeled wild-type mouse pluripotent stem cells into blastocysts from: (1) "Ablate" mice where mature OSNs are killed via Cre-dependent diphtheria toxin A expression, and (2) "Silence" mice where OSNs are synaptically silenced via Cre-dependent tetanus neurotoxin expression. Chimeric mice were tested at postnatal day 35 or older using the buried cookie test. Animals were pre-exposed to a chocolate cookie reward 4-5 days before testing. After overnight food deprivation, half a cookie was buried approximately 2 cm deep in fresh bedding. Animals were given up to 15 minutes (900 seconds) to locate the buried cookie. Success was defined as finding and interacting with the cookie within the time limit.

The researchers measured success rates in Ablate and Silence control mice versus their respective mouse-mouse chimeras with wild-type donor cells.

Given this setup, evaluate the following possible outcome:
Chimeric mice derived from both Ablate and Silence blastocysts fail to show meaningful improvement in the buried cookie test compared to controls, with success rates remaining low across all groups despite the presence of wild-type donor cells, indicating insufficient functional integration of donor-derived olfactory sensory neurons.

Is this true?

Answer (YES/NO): NO